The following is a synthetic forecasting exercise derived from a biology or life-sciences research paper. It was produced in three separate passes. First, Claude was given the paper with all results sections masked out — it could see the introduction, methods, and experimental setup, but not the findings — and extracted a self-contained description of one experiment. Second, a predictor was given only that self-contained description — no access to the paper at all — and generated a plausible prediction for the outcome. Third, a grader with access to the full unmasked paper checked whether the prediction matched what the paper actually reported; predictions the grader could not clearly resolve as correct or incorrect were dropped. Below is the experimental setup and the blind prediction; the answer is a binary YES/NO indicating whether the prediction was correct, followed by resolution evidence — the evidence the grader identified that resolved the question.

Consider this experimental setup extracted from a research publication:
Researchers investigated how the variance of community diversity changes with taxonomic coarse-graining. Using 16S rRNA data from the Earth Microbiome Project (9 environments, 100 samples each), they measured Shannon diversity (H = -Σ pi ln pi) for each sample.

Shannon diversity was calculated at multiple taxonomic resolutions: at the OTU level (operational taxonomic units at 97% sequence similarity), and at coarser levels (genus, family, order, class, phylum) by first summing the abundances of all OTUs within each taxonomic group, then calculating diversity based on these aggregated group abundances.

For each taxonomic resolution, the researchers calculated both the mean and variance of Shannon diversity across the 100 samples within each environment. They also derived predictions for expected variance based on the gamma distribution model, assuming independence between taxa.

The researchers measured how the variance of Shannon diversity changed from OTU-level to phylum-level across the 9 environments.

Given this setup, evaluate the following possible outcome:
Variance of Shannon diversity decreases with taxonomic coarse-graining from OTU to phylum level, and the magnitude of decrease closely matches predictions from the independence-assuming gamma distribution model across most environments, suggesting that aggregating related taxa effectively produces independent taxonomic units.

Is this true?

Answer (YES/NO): NO